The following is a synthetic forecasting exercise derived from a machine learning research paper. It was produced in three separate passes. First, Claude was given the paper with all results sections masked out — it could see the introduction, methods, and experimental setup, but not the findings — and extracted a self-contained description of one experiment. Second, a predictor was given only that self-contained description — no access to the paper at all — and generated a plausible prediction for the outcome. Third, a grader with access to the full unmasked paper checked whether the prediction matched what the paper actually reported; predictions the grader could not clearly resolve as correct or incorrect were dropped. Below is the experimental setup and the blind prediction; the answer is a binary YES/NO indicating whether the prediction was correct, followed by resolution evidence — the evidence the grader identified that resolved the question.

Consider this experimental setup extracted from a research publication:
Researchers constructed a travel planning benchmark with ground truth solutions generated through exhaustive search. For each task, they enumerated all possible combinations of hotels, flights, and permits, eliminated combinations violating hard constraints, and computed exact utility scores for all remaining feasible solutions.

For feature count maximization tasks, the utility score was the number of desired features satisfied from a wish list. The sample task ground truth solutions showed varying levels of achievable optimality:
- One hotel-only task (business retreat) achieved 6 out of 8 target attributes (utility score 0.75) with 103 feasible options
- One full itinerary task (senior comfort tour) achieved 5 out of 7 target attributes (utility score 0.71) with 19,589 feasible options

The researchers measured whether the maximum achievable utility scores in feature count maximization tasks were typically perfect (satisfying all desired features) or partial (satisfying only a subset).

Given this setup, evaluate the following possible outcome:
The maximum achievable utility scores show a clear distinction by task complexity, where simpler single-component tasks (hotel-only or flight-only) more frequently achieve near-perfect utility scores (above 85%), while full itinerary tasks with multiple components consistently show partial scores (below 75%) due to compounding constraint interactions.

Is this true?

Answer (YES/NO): NO